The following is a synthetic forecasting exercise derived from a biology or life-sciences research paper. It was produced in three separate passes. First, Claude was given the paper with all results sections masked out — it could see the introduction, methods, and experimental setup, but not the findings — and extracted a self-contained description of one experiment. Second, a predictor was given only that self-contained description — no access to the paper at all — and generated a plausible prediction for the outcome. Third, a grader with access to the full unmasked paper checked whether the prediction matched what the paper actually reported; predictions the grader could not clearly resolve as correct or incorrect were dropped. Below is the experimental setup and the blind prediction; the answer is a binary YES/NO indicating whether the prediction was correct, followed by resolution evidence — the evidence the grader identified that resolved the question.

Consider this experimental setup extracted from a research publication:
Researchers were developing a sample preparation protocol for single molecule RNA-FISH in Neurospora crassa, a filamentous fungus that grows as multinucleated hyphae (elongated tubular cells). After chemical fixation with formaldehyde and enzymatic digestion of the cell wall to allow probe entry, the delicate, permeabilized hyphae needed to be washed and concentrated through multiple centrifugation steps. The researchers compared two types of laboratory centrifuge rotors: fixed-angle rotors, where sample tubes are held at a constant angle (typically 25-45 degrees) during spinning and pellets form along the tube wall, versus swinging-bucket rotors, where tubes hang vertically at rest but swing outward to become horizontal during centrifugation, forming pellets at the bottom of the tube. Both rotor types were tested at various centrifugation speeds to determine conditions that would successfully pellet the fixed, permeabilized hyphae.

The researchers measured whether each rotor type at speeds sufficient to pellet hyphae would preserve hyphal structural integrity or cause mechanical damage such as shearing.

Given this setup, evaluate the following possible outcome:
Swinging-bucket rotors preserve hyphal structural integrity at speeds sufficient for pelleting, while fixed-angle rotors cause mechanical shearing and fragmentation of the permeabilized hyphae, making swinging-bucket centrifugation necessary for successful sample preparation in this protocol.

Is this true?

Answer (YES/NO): YES